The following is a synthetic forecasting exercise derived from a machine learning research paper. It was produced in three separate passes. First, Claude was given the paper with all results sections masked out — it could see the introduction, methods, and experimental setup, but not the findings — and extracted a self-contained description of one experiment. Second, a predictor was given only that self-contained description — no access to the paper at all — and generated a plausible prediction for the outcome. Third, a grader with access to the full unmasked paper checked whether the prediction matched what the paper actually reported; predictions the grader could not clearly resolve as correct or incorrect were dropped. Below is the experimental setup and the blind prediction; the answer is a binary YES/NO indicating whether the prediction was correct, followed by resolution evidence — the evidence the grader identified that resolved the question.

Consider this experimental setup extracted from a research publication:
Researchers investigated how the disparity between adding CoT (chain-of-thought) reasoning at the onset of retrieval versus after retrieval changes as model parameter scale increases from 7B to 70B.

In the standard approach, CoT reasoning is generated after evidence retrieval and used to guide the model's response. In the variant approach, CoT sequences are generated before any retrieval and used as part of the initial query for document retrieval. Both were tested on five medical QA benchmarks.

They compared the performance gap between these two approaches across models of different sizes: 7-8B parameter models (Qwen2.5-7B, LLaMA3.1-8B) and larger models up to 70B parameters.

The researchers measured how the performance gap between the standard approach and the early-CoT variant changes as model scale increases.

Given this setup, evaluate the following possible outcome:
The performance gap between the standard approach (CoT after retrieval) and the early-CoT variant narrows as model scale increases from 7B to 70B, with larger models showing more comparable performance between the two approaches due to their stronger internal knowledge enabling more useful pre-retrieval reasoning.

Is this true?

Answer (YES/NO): YES